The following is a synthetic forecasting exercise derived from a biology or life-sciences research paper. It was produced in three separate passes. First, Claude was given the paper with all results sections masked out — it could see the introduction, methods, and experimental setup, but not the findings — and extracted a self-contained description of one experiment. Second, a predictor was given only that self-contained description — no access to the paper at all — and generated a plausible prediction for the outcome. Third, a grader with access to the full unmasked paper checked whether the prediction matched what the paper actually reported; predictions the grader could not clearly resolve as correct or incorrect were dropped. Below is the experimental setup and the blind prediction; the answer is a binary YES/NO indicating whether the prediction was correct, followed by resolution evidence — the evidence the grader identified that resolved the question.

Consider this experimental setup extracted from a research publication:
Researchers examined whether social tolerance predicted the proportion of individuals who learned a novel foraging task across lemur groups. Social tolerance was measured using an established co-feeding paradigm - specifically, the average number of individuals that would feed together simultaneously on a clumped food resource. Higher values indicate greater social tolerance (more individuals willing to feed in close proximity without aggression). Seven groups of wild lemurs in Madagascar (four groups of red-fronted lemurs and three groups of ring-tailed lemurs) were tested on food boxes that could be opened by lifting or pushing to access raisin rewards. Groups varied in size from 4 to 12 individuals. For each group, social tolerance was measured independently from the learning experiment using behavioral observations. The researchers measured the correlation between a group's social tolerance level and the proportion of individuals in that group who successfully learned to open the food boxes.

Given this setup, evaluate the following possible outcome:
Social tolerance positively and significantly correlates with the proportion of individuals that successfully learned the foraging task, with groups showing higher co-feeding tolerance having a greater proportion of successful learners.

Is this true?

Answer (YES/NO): YES